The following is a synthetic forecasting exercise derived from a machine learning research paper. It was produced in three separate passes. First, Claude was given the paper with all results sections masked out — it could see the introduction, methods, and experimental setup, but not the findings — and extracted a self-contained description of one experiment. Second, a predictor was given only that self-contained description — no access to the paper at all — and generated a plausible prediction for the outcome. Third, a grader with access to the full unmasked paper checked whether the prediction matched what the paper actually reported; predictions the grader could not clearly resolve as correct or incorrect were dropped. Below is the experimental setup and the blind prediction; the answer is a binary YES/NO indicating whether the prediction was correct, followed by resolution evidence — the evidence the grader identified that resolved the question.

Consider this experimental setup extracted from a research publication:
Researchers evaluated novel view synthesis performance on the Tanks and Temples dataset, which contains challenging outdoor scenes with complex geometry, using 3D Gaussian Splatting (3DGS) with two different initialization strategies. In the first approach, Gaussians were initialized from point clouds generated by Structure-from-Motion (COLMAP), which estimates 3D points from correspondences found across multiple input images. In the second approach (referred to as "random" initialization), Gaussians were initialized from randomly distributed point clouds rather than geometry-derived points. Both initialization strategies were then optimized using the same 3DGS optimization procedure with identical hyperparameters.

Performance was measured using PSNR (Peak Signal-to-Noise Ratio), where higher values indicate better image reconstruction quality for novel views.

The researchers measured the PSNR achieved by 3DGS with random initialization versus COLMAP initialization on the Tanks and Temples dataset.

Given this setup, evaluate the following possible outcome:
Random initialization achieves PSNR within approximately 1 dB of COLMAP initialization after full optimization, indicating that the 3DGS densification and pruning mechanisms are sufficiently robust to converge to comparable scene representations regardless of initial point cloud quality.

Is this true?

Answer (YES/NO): YES